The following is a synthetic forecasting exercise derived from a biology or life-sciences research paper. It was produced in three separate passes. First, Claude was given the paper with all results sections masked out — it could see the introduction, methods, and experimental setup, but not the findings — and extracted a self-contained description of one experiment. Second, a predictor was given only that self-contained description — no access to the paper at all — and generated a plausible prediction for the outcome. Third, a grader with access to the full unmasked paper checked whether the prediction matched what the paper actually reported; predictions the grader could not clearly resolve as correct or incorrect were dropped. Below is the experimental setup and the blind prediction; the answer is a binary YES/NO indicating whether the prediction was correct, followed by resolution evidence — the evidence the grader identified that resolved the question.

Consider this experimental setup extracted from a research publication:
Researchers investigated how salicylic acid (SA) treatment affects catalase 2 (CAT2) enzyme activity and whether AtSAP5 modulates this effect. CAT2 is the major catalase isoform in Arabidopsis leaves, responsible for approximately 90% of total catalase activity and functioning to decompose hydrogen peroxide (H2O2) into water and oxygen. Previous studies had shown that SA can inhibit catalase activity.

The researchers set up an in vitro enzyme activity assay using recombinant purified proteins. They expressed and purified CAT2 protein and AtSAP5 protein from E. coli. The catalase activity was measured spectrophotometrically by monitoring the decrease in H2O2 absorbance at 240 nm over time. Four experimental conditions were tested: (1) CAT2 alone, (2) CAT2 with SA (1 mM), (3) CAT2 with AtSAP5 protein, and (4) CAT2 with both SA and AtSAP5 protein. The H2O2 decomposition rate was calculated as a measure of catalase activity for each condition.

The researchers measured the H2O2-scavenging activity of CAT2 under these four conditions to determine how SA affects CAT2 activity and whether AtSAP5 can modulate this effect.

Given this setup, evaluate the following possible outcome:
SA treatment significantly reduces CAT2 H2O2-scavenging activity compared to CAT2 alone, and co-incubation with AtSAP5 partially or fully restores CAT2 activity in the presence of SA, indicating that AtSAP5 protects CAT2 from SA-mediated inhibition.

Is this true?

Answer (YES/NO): YES